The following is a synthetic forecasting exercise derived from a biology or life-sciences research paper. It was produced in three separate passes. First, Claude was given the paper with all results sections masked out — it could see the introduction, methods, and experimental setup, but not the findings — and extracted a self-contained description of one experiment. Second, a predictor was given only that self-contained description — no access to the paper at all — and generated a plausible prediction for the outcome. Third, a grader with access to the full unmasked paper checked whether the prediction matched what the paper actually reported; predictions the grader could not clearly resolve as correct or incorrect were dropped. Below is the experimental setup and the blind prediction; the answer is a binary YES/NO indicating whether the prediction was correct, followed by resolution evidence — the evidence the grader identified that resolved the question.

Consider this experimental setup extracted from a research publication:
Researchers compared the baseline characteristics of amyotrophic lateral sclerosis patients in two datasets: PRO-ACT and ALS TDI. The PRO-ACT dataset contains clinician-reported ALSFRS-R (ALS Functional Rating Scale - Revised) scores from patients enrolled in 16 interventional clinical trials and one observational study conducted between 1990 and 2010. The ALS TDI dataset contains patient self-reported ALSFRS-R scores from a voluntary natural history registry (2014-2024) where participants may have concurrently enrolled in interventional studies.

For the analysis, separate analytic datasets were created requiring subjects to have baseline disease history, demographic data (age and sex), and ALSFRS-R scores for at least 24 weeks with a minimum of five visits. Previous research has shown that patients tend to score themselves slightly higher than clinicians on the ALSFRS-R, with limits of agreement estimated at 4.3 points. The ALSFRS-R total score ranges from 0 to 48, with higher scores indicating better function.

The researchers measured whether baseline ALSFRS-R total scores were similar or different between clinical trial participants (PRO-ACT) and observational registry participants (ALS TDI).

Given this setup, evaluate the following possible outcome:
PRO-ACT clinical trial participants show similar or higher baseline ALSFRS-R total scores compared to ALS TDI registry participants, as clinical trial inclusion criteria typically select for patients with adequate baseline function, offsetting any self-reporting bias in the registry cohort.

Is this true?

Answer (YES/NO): YES